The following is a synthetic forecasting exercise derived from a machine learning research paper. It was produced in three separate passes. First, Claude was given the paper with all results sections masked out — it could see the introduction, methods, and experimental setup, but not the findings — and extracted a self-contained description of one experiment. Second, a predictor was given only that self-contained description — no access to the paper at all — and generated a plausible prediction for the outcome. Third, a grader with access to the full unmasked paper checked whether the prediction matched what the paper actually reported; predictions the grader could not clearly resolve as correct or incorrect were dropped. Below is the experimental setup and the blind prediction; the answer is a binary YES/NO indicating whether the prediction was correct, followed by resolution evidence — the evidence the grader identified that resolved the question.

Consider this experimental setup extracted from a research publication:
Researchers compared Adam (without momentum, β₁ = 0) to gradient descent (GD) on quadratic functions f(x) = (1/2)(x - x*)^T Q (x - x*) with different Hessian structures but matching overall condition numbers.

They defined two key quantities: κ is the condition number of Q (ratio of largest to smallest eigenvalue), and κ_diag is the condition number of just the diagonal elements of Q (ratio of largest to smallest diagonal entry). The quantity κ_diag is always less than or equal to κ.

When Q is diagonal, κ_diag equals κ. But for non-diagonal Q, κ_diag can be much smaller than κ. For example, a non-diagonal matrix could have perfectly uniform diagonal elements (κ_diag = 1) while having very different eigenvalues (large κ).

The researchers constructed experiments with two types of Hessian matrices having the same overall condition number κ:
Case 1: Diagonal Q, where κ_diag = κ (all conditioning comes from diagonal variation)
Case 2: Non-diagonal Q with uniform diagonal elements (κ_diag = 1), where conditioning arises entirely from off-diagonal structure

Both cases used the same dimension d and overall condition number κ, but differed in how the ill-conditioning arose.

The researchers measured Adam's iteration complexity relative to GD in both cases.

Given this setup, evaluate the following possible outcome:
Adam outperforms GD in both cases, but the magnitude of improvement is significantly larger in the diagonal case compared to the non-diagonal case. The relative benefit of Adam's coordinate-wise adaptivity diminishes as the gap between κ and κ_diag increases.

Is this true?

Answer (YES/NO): NO